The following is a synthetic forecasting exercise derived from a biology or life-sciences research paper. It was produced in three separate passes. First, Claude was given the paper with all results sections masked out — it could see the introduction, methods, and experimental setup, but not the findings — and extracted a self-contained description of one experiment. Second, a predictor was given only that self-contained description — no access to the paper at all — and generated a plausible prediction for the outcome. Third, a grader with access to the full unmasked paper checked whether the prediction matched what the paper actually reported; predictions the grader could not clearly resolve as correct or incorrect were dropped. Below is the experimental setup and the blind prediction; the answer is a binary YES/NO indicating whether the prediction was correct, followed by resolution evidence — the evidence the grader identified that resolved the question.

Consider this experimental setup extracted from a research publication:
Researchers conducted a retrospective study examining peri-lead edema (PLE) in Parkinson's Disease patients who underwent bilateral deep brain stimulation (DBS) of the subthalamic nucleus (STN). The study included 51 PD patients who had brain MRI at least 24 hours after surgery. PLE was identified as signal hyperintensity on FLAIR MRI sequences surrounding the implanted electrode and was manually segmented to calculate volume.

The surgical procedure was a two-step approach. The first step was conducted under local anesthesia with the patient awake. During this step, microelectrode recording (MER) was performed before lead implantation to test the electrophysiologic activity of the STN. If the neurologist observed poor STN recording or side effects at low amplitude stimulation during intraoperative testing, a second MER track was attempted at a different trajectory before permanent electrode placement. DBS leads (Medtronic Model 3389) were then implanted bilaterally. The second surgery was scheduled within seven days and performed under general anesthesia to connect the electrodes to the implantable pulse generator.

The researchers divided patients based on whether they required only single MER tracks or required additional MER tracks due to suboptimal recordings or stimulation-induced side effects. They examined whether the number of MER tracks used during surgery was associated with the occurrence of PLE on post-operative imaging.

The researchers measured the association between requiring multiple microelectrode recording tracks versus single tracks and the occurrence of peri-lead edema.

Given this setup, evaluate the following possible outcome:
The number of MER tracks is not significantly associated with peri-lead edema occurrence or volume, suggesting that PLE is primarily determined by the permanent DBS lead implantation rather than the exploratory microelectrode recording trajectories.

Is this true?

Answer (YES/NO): NO